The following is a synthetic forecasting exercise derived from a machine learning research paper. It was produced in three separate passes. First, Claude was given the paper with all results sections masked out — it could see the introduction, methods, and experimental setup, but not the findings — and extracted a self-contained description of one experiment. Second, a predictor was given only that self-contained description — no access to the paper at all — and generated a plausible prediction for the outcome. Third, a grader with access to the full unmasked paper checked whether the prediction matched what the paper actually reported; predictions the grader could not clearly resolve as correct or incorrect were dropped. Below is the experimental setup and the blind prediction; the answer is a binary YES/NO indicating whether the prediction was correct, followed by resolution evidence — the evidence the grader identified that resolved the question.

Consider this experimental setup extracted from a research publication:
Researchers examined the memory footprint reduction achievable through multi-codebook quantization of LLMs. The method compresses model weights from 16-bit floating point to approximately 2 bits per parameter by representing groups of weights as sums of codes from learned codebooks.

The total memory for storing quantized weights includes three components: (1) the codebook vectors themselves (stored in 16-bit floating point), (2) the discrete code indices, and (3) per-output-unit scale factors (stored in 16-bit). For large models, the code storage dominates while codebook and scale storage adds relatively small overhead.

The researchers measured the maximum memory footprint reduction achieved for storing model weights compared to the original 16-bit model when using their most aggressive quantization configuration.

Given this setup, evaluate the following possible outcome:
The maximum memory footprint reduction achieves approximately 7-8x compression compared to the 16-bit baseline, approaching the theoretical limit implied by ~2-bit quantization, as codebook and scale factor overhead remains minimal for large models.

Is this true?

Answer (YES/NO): YES